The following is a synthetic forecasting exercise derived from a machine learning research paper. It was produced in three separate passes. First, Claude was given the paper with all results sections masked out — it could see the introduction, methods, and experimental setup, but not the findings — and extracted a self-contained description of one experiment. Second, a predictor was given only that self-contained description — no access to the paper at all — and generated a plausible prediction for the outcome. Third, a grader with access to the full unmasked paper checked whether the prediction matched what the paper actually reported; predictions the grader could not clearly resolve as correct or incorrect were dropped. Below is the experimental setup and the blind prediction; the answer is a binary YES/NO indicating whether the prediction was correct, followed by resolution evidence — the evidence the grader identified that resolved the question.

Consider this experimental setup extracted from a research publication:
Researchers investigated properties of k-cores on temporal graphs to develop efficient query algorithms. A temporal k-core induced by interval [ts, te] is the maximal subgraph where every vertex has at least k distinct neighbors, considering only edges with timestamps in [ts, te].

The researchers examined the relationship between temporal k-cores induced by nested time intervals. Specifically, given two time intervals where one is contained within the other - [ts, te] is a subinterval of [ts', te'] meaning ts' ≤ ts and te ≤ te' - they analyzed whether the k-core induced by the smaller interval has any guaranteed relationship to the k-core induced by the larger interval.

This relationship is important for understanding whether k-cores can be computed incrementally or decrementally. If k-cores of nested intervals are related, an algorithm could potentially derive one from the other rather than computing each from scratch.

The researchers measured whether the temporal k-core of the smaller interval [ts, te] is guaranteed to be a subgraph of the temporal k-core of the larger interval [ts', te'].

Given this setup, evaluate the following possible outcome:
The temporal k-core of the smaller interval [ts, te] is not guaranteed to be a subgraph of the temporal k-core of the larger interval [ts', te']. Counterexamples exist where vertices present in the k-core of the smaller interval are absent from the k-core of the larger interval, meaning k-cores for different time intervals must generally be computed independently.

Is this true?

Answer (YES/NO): NO